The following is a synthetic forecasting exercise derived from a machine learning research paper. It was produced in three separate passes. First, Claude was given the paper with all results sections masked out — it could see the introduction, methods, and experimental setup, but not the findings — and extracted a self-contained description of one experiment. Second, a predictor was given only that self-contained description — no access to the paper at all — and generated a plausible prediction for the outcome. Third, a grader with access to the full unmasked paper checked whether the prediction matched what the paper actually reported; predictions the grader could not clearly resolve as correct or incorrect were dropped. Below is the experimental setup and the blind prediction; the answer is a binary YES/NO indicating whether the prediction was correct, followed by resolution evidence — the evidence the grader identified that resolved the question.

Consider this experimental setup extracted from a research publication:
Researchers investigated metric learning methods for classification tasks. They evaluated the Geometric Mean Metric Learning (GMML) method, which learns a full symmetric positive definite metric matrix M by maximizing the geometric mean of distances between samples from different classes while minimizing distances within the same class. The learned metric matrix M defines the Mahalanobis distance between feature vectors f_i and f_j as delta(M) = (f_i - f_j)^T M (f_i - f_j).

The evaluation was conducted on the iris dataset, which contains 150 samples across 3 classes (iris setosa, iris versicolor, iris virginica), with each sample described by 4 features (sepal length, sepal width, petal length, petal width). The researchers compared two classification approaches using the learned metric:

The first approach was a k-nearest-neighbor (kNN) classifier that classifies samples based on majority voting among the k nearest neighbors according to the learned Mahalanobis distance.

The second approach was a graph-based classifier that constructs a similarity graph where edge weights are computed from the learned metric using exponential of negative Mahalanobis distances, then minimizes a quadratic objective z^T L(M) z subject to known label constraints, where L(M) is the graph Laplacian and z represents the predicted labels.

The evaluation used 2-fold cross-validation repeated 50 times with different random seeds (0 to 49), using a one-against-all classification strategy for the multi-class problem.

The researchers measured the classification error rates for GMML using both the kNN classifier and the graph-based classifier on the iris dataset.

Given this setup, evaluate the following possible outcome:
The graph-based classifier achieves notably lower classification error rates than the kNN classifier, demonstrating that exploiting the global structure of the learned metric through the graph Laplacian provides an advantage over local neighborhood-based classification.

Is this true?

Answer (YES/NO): NO